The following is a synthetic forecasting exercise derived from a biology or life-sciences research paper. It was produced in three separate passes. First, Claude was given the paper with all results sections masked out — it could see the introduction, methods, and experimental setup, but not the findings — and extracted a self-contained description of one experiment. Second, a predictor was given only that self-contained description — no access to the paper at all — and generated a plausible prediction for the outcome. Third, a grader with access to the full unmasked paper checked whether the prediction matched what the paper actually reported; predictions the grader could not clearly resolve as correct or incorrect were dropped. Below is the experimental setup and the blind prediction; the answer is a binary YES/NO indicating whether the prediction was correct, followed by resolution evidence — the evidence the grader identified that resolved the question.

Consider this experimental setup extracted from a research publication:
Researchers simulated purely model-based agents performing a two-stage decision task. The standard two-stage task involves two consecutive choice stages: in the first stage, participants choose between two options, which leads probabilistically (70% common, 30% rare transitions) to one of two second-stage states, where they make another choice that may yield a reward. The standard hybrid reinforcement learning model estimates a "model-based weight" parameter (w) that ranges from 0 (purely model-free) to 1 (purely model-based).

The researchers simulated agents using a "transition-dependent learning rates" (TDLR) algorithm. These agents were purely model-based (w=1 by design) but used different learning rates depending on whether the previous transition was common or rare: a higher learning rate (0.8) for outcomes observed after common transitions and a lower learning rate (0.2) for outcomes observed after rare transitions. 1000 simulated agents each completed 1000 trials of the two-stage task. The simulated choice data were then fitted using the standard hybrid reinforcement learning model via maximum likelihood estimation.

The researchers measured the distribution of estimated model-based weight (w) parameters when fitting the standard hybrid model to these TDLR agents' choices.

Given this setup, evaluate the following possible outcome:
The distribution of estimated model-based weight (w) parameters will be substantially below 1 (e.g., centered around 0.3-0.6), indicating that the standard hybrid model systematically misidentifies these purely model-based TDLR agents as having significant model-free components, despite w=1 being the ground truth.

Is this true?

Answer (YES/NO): NO